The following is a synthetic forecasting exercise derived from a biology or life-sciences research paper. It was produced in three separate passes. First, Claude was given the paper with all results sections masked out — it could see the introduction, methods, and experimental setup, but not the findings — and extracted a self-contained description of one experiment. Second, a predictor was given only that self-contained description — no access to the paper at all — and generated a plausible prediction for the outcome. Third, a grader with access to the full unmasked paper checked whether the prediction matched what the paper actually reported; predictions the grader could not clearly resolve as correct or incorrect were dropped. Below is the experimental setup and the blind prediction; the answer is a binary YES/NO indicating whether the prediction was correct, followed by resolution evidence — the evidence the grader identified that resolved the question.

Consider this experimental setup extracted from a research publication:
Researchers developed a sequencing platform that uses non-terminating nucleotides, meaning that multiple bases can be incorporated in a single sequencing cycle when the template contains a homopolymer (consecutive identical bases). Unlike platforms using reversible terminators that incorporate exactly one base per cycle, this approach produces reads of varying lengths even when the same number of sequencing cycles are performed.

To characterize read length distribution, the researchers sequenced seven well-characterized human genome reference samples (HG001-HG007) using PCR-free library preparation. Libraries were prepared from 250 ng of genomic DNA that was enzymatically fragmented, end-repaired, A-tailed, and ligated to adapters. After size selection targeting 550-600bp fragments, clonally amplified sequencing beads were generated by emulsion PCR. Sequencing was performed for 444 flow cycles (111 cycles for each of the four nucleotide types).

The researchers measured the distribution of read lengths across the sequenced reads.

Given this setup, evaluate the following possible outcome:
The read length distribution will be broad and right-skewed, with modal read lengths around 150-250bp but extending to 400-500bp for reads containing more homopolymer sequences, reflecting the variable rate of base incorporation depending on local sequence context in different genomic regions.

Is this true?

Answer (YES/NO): NO